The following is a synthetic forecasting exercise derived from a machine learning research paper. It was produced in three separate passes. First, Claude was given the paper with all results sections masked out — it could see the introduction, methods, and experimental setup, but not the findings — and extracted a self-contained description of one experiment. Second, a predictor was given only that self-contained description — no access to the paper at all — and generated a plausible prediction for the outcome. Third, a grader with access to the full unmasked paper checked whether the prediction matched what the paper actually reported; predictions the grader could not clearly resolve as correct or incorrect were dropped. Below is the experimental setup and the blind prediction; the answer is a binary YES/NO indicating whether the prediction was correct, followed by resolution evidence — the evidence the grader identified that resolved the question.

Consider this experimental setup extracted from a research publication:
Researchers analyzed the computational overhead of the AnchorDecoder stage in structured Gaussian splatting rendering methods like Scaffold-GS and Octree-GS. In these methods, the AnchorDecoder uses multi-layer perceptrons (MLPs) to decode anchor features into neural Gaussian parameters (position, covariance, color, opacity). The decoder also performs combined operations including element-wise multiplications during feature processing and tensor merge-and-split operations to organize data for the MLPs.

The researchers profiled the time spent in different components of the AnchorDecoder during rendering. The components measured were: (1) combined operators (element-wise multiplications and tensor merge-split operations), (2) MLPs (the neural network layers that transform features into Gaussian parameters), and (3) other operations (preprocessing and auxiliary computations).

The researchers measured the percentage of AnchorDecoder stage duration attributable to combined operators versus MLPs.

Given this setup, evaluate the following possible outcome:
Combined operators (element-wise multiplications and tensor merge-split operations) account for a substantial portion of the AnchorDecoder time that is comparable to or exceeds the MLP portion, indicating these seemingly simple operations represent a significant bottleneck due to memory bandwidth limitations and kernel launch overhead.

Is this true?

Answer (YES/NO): YES